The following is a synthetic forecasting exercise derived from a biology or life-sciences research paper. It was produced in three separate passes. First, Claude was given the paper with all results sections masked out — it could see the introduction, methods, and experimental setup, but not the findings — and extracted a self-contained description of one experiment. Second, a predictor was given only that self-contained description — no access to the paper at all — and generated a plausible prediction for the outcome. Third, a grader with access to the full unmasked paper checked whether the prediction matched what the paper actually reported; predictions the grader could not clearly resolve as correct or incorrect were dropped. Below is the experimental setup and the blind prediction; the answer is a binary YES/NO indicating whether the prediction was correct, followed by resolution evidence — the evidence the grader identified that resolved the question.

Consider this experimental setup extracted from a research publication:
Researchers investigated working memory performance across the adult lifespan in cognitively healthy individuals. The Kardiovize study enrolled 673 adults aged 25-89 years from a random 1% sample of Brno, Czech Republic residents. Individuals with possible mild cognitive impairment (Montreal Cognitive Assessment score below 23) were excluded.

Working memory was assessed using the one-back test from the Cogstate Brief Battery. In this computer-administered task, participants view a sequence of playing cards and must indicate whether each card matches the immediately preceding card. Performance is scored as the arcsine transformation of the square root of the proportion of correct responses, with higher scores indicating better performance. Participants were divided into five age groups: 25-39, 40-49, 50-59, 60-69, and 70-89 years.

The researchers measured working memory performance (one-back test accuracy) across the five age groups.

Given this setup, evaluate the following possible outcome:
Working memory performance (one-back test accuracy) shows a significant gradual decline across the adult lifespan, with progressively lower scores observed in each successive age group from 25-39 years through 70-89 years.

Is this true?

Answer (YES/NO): NO